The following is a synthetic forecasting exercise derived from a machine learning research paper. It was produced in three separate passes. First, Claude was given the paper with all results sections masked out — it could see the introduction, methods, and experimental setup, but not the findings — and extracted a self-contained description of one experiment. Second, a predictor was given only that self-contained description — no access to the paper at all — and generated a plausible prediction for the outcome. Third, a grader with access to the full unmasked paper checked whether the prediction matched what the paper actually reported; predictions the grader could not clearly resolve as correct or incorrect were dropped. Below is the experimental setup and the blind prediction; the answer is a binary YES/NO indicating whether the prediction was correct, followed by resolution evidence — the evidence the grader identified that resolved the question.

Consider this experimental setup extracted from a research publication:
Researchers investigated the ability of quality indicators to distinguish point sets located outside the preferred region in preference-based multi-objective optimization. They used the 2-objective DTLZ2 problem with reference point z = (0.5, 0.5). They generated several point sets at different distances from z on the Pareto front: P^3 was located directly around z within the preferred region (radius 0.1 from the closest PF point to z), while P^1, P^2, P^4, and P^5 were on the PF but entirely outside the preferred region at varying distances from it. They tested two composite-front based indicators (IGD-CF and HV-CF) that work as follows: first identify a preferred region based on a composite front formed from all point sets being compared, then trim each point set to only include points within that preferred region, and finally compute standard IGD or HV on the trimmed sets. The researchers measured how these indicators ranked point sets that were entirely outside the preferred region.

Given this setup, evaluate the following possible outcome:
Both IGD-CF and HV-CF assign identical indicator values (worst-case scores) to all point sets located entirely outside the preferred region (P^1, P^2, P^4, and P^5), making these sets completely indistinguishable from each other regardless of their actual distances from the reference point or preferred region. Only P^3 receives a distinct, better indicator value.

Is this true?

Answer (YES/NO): YES